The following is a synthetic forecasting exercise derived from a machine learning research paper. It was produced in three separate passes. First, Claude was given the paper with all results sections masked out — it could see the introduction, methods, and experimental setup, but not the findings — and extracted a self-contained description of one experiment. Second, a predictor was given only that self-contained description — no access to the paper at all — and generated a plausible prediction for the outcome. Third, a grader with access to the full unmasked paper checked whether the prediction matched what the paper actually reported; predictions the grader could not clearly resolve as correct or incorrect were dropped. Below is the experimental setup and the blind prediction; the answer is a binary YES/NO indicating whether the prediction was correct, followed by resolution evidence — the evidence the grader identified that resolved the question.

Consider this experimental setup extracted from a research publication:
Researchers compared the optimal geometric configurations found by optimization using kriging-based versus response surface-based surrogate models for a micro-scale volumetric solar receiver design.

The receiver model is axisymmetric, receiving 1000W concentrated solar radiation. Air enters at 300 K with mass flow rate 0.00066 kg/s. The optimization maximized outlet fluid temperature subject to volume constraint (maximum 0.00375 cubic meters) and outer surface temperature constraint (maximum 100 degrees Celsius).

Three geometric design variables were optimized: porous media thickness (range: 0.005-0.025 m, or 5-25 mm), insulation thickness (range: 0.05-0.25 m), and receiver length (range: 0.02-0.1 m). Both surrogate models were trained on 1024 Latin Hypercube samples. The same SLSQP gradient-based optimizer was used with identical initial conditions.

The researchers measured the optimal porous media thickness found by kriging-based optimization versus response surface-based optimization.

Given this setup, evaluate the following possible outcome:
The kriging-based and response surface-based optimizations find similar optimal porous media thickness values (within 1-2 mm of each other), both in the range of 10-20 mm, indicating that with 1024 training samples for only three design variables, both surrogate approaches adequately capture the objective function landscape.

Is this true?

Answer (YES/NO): NO